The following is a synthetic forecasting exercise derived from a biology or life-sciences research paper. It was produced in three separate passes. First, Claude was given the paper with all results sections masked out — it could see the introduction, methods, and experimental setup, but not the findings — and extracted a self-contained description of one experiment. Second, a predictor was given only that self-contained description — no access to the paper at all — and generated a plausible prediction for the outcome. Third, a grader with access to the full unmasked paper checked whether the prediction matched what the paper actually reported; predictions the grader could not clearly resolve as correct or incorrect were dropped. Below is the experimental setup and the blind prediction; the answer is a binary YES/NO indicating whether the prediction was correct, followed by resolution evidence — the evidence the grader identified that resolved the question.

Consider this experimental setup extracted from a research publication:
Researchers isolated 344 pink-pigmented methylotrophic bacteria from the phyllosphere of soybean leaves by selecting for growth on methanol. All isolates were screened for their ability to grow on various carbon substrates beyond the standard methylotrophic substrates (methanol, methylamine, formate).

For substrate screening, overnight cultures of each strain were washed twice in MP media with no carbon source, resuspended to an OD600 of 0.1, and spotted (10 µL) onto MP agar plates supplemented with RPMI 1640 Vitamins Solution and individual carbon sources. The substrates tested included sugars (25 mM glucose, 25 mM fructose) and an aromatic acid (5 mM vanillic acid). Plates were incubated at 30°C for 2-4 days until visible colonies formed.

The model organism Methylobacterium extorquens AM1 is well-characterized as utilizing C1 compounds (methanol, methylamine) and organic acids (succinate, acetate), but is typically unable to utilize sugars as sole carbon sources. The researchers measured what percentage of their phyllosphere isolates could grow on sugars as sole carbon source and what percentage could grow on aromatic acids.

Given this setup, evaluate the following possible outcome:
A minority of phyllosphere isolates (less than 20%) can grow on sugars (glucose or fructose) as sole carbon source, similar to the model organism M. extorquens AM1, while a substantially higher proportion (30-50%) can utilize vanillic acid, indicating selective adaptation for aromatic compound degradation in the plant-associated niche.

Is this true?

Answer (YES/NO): NO